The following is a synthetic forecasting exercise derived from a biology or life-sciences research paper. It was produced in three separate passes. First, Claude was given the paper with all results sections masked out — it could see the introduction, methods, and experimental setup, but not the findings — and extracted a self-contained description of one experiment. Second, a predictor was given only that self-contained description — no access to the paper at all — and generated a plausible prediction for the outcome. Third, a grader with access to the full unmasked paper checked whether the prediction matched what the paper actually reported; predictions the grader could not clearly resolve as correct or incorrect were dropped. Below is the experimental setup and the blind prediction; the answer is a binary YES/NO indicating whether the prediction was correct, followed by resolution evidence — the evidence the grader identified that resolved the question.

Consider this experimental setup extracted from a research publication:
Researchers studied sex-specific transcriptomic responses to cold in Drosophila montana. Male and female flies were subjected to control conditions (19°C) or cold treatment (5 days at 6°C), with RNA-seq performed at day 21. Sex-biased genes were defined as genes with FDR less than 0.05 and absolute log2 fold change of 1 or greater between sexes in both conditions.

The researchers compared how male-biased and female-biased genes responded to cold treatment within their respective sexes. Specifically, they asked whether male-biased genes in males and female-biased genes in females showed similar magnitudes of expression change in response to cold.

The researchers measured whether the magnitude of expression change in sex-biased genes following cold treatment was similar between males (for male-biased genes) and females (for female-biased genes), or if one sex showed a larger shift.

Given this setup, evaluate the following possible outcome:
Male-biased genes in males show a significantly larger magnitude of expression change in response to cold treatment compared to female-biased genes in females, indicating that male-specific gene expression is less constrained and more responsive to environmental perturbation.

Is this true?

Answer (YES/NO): YES